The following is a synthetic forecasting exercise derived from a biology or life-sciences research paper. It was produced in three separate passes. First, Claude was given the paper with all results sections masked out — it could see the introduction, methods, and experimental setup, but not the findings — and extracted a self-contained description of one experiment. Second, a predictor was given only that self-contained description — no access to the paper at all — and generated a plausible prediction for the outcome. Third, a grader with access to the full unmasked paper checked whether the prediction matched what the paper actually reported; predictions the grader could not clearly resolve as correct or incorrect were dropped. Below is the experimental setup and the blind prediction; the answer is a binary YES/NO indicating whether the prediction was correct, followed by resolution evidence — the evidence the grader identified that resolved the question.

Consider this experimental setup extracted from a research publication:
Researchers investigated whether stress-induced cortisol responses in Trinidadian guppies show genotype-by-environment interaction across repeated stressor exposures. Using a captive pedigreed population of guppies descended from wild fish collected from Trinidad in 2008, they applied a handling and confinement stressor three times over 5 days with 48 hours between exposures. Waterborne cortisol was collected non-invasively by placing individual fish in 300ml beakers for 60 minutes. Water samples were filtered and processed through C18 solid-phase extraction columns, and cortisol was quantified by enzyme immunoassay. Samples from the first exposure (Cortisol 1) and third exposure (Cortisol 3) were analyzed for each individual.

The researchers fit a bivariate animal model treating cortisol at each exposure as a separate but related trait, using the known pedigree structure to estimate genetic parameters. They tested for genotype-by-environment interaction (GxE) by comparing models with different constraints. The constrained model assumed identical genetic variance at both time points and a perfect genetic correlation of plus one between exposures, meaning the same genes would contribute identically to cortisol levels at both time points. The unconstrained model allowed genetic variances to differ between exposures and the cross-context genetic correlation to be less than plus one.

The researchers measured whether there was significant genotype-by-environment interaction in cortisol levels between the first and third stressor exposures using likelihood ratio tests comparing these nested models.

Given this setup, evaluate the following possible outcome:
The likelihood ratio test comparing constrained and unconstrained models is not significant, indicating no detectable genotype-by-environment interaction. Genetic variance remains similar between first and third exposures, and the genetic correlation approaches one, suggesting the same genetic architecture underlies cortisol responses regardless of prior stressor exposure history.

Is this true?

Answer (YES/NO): NO